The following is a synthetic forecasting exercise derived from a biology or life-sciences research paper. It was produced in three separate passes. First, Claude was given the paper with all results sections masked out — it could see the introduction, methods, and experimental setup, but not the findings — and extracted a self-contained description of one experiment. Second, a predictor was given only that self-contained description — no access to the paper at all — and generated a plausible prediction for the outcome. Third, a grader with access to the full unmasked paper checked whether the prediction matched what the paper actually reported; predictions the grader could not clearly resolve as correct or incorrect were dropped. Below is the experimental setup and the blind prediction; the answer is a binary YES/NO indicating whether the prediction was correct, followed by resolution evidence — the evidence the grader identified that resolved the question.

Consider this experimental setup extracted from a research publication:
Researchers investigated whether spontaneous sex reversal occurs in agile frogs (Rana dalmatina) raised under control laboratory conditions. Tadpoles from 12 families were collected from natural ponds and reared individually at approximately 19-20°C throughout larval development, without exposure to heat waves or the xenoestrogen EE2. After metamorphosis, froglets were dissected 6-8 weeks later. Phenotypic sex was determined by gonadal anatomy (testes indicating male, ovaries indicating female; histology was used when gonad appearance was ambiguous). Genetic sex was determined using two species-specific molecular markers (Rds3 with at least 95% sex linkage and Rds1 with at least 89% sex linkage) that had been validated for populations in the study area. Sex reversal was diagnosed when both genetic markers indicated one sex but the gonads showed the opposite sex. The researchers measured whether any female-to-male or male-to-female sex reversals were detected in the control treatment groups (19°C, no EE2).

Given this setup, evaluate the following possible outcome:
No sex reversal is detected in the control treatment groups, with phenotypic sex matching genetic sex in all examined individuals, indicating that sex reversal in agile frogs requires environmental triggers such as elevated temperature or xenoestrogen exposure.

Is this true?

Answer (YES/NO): NO